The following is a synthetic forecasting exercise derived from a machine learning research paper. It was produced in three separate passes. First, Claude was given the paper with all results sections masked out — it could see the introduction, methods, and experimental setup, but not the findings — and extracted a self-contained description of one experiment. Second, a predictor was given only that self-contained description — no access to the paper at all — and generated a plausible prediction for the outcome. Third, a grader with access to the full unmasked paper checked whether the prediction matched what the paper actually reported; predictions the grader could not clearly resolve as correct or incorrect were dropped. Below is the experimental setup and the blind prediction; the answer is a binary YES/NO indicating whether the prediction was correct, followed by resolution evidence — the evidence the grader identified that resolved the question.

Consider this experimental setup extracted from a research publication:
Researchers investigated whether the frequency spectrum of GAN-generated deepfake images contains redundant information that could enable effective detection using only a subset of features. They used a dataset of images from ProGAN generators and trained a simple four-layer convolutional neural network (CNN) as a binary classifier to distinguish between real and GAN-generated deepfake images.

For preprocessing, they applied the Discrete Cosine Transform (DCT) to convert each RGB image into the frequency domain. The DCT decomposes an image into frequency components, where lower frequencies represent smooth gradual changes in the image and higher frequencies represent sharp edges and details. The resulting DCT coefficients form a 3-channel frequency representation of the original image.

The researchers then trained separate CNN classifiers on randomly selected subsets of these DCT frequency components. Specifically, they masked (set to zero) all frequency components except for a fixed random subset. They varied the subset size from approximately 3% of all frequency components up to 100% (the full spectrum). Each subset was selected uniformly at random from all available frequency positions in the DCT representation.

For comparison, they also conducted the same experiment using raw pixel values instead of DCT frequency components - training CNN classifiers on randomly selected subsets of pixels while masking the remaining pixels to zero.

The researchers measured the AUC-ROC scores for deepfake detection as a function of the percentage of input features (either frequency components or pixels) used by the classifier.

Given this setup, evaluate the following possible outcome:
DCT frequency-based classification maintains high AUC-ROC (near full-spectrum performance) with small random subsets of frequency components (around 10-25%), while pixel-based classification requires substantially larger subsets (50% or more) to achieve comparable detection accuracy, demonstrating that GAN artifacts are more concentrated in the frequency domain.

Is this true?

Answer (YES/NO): YES